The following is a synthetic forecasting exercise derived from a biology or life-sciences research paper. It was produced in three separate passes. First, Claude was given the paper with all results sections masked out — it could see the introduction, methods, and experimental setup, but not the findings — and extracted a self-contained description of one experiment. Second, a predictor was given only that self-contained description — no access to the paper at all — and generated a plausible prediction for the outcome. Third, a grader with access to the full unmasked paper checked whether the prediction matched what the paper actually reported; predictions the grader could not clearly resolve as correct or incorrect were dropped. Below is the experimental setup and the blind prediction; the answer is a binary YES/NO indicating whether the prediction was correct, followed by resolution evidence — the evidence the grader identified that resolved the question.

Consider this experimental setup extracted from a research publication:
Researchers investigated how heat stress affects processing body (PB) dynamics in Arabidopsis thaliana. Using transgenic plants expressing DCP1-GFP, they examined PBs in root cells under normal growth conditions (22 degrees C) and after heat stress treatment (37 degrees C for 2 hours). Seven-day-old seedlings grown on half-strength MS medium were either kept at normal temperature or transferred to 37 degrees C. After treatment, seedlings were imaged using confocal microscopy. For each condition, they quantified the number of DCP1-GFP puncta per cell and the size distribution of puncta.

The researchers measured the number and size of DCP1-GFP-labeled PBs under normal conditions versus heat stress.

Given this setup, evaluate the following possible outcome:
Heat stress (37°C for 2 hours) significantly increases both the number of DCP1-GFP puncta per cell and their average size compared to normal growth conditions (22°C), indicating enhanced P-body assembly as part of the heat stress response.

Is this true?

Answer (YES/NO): NO